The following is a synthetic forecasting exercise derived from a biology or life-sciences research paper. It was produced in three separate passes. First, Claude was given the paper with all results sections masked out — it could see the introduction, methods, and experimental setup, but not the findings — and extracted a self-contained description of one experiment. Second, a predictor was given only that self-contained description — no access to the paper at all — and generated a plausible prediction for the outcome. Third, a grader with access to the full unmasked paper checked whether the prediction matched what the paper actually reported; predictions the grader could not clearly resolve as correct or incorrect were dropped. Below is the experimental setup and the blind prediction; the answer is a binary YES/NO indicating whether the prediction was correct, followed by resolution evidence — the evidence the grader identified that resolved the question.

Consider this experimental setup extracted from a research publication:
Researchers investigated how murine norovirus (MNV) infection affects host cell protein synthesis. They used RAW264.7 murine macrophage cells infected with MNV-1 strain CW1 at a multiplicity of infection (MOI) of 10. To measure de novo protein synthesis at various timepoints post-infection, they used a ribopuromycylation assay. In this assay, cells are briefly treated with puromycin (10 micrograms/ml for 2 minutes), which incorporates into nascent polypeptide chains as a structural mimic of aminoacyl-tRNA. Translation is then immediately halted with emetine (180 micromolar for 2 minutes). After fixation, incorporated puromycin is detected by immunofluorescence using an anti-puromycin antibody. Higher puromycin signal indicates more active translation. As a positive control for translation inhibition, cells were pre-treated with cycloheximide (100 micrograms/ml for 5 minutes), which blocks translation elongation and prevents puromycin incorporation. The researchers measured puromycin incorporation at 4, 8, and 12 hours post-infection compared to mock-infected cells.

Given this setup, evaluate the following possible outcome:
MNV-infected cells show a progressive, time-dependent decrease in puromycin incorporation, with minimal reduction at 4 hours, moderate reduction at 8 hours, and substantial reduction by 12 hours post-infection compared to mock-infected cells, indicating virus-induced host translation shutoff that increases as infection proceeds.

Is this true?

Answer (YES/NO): YES